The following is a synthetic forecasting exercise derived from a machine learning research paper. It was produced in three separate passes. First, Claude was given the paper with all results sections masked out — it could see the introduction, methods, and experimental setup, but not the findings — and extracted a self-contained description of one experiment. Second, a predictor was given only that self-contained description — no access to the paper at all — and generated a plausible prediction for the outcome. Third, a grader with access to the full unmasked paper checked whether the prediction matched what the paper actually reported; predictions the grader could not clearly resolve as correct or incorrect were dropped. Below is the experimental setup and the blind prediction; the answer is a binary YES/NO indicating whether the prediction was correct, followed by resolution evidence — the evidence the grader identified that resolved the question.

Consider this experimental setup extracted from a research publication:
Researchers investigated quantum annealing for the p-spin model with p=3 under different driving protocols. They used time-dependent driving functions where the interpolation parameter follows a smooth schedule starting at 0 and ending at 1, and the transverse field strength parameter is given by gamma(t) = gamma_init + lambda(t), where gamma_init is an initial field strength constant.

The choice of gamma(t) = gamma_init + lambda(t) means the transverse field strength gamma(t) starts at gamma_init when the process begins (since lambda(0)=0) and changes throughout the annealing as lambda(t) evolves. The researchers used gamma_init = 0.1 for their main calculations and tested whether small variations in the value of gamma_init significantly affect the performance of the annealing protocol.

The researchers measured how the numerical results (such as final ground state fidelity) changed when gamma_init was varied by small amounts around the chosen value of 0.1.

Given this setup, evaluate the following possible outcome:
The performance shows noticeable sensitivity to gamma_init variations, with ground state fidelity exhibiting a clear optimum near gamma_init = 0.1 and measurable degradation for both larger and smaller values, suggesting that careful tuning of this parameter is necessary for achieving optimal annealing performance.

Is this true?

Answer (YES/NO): NO